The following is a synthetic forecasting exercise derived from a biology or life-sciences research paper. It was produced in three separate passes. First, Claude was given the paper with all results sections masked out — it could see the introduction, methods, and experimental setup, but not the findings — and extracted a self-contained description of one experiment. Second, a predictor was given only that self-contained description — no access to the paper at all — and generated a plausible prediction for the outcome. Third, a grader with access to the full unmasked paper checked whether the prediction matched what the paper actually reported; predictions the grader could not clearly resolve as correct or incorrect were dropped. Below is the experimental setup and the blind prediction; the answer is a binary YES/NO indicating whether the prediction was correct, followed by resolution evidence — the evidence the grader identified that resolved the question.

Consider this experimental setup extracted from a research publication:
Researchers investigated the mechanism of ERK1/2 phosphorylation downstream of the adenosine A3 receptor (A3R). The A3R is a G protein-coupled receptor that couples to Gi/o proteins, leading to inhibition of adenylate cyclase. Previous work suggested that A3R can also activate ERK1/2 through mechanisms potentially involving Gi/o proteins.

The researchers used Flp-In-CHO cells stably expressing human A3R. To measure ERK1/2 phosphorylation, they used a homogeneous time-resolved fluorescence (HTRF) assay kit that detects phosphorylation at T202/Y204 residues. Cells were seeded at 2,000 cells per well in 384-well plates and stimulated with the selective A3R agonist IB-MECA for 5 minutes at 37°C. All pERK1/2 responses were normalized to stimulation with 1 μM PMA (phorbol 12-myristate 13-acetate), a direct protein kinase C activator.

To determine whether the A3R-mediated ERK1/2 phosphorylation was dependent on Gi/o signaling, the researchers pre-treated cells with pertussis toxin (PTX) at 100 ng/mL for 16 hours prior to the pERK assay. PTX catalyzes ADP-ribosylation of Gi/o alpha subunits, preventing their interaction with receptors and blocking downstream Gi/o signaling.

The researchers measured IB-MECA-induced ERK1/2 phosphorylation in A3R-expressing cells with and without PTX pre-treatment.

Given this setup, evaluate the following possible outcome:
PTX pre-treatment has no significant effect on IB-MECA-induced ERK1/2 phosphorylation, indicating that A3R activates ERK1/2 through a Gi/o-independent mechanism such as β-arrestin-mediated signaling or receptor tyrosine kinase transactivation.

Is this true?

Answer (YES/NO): NO